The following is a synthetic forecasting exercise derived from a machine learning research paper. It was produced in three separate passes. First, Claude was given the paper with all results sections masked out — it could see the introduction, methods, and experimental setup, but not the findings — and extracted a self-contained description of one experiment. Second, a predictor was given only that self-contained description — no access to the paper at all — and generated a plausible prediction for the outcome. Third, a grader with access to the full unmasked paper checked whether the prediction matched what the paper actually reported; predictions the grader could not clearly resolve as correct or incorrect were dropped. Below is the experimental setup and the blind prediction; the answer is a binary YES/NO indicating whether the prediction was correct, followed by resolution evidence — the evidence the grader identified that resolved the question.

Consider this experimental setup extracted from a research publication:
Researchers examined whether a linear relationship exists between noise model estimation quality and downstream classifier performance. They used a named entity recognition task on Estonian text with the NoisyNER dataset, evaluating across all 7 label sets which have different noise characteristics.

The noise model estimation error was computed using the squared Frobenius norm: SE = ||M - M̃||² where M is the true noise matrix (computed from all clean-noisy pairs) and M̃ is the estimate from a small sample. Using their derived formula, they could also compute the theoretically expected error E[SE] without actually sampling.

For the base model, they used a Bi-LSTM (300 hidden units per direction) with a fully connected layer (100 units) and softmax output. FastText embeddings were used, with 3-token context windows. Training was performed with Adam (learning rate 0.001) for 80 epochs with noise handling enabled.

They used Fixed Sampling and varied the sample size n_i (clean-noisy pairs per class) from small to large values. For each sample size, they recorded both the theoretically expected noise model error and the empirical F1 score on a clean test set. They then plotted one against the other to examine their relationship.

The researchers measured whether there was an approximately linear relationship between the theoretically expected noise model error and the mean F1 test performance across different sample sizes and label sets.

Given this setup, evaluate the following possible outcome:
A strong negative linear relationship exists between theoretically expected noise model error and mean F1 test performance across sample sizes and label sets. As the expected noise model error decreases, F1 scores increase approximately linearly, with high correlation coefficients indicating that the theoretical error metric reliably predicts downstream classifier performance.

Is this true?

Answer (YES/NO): YES